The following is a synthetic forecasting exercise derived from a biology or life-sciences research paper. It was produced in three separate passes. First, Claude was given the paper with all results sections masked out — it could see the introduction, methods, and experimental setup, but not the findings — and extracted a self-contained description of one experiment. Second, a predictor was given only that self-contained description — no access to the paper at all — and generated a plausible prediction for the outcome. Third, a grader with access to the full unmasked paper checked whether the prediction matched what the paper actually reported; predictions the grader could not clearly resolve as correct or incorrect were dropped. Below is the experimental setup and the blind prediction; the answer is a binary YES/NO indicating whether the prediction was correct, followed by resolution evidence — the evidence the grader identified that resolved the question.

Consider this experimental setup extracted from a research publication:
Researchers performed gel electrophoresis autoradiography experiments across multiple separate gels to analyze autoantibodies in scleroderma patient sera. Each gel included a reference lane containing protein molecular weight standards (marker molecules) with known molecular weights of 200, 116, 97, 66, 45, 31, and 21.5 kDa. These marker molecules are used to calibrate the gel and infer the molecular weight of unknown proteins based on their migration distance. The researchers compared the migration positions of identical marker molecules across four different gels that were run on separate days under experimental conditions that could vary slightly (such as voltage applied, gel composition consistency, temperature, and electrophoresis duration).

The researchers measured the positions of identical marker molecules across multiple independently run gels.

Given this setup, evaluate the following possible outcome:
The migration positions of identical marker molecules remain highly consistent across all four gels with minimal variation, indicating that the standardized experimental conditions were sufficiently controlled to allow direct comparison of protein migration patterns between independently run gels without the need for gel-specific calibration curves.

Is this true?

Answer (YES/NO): NO